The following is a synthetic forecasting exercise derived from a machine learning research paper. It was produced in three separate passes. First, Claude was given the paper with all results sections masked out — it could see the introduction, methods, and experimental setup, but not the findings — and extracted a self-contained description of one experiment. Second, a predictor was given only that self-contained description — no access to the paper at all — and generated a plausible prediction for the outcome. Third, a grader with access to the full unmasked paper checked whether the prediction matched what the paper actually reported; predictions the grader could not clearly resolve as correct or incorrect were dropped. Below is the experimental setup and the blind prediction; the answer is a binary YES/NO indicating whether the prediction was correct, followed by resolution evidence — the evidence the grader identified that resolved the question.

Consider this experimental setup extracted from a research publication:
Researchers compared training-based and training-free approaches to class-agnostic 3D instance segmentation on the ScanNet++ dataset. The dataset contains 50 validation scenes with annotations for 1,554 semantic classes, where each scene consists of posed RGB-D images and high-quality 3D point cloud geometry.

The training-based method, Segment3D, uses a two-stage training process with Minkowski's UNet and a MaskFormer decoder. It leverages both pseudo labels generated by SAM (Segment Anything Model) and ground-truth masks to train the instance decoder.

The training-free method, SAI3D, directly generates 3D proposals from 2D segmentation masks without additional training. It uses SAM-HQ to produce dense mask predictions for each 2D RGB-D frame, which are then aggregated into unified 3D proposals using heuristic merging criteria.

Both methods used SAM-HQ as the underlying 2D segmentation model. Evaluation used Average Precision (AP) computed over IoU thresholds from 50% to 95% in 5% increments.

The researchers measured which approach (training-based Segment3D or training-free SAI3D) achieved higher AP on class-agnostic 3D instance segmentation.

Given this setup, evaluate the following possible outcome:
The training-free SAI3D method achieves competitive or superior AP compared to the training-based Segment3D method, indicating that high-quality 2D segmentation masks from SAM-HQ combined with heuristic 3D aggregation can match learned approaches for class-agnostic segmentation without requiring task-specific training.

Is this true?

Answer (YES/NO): NO